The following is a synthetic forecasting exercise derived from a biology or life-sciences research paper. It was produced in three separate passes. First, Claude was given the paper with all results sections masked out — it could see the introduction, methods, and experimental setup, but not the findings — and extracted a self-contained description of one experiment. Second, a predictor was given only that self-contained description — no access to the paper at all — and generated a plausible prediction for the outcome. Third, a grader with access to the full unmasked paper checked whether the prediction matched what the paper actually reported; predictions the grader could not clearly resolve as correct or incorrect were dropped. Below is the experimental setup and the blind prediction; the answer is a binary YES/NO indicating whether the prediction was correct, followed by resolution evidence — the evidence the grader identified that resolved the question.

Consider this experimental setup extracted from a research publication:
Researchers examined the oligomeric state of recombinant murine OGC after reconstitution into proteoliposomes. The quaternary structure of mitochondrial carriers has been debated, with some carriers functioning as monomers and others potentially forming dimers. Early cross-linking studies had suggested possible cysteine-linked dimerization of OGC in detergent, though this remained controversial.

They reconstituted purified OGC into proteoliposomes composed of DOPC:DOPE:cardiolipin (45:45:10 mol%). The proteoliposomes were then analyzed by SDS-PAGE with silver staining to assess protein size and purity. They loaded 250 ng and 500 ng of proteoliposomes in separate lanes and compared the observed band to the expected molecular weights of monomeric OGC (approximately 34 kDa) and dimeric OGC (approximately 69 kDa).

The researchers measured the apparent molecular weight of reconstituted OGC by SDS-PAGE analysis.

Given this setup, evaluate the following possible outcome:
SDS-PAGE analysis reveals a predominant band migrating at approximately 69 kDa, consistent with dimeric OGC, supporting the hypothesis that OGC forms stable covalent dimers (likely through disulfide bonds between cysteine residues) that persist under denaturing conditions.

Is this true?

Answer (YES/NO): NO